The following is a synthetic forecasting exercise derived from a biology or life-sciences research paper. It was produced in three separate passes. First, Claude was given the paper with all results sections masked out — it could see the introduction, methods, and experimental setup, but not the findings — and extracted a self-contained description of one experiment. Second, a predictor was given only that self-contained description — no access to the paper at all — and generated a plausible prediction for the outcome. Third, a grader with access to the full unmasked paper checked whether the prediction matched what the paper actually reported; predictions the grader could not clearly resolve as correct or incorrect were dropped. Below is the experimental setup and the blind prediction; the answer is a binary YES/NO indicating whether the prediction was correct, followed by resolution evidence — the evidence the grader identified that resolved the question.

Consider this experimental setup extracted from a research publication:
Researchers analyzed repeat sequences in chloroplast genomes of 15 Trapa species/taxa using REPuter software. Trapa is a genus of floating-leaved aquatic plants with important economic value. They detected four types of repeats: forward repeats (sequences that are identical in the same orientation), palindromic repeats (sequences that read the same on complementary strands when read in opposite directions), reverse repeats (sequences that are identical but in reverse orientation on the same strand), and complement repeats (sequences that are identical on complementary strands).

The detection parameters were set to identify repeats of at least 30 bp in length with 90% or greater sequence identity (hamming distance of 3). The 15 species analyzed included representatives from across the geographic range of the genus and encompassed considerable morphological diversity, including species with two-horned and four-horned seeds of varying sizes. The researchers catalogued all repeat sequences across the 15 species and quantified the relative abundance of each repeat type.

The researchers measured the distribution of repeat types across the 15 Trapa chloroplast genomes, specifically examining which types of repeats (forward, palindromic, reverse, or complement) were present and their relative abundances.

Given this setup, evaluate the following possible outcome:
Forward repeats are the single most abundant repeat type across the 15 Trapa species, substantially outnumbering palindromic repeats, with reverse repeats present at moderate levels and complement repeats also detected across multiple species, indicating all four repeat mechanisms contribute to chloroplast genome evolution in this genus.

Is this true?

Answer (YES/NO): NO